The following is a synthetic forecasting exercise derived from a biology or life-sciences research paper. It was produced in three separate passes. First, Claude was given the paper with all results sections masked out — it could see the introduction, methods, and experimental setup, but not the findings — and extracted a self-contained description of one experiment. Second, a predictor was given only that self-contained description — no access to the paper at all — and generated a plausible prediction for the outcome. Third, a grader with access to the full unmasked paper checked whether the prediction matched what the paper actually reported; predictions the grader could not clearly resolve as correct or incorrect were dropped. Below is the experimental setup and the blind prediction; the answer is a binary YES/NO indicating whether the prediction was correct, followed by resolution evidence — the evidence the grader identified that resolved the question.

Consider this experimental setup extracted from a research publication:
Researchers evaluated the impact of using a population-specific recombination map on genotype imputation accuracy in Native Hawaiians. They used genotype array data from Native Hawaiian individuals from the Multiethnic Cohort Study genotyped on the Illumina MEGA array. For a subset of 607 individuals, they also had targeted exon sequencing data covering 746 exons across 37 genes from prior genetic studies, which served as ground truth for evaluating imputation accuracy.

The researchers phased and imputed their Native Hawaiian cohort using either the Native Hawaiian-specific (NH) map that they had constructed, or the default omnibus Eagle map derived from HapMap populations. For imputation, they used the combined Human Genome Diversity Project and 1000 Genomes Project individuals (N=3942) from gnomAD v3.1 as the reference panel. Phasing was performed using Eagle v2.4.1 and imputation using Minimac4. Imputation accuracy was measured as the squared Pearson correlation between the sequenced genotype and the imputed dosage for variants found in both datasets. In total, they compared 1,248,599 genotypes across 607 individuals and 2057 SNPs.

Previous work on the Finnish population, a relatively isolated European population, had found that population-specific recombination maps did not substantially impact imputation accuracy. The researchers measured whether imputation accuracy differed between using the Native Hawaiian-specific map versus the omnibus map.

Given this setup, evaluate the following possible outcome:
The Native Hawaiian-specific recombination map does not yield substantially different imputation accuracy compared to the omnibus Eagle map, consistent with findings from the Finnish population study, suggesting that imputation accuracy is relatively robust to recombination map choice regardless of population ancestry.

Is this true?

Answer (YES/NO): YES